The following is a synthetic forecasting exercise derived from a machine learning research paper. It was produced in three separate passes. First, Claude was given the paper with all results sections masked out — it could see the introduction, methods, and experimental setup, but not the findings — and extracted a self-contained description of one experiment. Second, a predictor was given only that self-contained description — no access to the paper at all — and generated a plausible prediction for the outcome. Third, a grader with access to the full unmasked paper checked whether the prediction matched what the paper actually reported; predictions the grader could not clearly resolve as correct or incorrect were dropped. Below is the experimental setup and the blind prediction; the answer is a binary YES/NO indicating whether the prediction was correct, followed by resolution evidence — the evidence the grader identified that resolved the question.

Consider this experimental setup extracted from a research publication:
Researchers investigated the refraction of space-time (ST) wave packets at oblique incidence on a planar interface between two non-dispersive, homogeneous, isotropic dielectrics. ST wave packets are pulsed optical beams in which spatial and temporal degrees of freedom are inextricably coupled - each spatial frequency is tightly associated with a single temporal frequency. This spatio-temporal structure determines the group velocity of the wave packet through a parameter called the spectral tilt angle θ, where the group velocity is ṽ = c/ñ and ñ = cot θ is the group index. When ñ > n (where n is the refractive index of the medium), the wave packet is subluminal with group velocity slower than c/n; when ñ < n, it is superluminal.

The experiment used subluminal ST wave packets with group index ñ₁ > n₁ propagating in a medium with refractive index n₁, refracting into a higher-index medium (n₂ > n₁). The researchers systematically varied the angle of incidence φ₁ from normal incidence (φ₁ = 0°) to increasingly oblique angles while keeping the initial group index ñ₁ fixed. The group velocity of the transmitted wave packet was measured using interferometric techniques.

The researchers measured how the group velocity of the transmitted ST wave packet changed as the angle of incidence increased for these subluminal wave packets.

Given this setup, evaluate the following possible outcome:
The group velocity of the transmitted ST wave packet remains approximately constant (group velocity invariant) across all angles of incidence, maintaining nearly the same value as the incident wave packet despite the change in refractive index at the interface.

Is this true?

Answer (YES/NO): NO